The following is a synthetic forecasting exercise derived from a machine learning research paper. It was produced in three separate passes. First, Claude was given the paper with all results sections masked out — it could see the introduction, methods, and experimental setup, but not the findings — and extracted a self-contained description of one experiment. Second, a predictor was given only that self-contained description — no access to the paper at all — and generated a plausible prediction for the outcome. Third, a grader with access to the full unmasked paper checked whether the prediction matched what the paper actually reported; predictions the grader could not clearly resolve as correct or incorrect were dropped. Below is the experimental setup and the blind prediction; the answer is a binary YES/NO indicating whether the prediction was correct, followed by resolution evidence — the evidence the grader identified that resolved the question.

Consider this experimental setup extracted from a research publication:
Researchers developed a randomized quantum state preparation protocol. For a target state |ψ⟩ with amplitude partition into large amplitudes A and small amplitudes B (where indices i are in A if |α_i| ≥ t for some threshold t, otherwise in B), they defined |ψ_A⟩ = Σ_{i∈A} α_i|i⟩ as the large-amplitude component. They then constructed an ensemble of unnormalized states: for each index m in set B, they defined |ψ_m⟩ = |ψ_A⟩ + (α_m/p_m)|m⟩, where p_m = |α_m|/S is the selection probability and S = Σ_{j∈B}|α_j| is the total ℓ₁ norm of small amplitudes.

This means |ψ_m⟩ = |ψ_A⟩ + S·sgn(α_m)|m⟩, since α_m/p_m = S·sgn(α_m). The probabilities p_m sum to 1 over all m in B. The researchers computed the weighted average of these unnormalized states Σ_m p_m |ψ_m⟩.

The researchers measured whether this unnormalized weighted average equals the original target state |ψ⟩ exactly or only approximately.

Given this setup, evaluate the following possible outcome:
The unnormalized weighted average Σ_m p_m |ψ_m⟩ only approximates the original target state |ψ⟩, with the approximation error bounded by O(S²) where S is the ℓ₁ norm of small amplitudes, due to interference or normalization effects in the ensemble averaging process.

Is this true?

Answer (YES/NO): NO